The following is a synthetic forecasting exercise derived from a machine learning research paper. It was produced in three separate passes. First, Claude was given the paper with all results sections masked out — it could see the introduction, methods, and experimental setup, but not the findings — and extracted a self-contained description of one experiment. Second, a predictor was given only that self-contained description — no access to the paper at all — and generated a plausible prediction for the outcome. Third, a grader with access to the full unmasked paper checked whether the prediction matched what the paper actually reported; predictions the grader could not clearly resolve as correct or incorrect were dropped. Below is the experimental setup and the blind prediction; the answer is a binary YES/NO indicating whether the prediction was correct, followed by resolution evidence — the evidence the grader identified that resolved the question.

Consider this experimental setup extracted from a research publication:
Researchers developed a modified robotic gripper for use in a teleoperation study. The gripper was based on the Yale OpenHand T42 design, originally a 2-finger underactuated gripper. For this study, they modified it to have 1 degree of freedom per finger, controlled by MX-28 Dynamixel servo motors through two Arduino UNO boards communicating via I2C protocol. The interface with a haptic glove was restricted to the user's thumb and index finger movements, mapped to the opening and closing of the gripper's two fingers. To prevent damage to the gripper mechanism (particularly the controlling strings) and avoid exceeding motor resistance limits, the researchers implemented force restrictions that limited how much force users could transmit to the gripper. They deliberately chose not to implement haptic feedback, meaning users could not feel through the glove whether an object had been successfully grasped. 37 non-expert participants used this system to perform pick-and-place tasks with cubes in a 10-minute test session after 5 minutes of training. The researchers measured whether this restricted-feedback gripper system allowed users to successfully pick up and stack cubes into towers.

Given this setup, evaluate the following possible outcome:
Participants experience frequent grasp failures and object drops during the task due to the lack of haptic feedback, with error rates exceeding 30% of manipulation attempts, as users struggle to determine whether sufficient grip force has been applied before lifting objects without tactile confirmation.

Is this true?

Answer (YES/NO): YES